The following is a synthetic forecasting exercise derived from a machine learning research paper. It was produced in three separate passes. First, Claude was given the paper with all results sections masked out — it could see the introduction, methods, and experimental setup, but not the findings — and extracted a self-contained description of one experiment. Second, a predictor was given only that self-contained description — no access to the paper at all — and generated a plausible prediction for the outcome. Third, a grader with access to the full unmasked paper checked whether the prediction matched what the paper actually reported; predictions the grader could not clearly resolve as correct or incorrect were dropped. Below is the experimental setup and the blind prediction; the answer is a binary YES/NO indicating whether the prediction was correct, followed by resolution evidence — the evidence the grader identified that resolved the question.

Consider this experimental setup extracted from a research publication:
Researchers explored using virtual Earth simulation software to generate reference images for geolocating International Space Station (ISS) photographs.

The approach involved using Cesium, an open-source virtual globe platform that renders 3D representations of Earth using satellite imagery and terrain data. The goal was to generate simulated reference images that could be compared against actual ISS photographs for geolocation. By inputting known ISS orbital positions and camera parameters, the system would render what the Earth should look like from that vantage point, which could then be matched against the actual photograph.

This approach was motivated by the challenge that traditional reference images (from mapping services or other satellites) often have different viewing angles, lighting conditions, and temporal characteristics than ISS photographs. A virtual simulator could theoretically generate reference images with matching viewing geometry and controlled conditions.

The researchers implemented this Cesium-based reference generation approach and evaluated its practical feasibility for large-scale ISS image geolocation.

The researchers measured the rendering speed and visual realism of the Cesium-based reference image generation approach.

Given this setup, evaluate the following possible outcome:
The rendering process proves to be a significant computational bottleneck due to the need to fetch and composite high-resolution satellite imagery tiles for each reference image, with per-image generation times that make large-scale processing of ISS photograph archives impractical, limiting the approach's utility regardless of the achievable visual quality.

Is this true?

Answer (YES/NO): NO